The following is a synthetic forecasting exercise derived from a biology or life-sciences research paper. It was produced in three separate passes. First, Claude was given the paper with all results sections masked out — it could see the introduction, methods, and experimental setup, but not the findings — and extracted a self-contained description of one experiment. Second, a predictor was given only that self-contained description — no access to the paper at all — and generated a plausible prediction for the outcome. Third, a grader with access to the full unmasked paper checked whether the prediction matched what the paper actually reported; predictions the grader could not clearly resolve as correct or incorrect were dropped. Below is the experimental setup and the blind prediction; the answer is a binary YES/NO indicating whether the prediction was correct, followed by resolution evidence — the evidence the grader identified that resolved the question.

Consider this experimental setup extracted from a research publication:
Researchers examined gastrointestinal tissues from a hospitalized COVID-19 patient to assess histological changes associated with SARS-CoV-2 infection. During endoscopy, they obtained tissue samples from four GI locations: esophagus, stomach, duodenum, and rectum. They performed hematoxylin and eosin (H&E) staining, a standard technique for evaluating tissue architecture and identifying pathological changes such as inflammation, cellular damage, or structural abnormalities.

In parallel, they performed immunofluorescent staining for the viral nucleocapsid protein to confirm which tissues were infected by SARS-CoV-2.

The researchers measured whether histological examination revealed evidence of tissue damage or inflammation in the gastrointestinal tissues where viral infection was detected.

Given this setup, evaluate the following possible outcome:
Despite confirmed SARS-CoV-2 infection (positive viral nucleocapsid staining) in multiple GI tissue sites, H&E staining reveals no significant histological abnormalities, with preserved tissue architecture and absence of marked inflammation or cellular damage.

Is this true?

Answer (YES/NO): NO